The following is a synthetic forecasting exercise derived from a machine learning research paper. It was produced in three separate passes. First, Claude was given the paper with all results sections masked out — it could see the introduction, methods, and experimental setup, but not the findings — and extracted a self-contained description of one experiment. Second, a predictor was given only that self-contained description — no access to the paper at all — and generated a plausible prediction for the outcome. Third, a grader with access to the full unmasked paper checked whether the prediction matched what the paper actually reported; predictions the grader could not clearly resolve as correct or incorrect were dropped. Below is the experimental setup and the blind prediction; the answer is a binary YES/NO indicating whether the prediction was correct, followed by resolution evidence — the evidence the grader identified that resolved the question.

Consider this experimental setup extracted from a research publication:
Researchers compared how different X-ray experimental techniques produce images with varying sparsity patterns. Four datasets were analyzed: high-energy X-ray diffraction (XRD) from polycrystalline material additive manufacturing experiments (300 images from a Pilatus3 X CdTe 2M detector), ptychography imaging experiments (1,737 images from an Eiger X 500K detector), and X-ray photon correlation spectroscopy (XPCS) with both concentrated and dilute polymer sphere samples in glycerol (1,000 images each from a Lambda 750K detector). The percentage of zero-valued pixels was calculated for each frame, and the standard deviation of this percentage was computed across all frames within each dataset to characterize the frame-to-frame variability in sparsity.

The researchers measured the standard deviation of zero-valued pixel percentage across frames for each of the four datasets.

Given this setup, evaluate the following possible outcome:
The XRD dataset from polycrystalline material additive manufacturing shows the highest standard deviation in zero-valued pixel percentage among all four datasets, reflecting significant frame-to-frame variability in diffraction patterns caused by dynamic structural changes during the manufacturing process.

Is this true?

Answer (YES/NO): YES